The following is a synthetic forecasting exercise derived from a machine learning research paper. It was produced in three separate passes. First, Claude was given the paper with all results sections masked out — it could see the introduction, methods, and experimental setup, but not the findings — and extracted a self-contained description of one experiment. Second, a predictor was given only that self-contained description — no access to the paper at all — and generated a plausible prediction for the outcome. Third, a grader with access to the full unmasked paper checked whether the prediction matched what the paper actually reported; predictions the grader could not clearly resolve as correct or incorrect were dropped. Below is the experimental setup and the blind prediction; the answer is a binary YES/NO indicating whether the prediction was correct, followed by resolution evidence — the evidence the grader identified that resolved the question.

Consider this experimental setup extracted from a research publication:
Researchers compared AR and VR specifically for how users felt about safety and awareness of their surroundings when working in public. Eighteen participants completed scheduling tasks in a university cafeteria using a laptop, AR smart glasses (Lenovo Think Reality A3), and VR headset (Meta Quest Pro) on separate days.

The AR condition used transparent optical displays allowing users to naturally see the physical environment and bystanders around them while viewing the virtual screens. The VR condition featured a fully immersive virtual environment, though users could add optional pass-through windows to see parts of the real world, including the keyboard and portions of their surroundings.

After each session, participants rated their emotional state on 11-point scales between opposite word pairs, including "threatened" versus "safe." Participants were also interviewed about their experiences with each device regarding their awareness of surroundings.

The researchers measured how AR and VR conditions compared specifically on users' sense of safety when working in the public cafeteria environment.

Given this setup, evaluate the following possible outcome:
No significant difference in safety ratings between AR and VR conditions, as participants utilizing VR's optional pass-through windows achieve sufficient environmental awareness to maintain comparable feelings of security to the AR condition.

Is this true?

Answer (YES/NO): NO